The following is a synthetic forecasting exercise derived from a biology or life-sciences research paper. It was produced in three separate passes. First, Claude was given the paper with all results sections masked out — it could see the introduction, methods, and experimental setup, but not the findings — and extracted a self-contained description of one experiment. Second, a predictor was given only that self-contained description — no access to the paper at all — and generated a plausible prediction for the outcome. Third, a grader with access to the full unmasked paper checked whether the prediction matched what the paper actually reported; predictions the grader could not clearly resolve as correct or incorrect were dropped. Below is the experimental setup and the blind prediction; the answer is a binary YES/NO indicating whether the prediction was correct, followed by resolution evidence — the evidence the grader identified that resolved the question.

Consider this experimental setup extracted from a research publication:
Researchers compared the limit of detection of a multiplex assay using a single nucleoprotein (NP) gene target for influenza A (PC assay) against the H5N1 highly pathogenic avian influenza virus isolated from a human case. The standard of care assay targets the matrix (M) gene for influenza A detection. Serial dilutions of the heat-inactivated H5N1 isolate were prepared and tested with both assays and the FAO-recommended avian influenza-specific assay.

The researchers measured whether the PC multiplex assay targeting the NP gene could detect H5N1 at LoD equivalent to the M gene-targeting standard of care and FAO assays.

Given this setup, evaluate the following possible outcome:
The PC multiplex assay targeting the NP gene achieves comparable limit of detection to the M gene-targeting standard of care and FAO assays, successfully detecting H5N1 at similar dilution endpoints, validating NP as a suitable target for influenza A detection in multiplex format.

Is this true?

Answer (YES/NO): YES